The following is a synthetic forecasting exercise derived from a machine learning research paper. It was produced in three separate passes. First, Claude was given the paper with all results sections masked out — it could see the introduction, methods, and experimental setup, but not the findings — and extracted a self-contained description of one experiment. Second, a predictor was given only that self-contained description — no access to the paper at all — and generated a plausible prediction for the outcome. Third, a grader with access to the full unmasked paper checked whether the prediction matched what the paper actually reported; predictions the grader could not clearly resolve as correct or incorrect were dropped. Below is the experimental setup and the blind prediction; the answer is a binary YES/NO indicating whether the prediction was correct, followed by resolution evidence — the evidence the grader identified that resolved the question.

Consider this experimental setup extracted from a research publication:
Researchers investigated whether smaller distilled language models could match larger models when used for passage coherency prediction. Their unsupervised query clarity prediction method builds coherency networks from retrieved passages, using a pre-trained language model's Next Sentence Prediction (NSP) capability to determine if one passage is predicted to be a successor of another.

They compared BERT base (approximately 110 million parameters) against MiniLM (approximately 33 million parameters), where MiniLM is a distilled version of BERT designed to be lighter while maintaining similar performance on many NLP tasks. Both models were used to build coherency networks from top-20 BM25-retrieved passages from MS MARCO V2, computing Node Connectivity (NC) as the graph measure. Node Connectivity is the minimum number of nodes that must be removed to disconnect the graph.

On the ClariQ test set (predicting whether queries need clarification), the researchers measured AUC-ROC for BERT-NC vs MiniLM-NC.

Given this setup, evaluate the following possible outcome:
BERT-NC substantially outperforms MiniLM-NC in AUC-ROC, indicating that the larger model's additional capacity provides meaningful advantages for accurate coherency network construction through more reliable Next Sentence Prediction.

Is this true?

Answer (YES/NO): NO